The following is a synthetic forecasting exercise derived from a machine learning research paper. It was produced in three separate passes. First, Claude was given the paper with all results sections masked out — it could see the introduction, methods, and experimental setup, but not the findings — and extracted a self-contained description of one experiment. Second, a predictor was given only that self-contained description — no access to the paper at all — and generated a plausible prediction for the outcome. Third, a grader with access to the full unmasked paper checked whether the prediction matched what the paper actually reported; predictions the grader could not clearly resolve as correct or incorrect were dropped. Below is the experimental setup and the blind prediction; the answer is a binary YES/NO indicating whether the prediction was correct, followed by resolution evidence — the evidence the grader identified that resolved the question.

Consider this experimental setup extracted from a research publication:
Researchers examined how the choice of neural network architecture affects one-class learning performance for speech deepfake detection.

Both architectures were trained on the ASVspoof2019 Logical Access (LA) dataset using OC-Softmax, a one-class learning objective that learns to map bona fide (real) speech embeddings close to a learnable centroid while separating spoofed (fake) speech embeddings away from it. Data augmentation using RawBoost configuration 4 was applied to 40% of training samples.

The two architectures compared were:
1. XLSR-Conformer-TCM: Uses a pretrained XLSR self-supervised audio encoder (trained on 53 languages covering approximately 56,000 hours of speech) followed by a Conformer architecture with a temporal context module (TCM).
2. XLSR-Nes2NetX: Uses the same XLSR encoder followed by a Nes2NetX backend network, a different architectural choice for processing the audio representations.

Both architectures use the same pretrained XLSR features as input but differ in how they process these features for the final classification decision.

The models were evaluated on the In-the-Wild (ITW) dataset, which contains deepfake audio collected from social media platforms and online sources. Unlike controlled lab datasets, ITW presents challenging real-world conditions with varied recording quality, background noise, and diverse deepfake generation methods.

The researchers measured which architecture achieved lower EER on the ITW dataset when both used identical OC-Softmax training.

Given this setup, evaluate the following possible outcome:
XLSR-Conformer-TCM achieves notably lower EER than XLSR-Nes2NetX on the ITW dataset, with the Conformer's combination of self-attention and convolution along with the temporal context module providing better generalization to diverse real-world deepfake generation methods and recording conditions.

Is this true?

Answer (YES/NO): YES